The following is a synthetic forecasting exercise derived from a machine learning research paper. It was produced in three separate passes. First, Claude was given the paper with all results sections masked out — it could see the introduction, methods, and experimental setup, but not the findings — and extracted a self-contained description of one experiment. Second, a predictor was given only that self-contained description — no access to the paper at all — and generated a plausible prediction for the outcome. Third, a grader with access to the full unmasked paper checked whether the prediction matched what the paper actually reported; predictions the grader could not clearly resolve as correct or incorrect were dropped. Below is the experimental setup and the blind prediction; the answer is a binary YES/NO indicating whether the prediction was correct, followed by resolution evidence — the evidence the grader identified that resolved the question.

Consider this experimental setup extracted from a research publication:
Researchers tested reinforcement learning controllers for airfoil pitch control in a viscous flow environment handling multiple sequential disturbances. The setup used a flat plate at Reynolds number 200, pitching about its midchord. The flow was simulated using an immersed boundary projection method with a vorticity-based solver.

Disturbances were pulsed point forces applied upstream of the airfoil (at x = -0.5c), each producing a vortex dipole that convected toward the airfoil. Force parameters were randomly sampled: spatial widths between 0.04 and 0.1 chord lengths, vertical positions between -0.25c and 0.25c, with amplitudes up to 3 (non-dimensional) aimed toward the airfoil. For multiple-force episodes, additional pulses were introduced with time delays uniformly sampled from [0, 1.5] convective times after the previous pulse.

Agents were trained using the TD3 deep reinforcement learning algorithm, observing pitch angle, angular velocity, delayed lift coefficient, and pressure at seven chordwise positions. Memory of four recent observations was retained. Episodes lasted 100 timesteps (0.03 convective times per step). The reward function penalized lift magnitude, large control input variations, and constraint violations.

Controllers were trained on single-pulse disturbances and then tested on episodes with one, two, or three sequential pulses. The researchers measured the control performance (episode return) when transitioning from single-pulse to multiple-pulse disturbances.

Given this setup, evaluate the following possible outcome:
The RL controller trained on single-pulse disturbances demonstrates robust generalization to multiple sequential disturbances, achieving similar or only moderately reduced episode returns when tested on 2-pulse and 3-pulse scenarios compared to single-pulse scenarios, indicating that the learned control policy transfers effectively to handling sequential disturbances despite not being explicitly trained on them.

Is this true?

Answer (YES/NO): NO